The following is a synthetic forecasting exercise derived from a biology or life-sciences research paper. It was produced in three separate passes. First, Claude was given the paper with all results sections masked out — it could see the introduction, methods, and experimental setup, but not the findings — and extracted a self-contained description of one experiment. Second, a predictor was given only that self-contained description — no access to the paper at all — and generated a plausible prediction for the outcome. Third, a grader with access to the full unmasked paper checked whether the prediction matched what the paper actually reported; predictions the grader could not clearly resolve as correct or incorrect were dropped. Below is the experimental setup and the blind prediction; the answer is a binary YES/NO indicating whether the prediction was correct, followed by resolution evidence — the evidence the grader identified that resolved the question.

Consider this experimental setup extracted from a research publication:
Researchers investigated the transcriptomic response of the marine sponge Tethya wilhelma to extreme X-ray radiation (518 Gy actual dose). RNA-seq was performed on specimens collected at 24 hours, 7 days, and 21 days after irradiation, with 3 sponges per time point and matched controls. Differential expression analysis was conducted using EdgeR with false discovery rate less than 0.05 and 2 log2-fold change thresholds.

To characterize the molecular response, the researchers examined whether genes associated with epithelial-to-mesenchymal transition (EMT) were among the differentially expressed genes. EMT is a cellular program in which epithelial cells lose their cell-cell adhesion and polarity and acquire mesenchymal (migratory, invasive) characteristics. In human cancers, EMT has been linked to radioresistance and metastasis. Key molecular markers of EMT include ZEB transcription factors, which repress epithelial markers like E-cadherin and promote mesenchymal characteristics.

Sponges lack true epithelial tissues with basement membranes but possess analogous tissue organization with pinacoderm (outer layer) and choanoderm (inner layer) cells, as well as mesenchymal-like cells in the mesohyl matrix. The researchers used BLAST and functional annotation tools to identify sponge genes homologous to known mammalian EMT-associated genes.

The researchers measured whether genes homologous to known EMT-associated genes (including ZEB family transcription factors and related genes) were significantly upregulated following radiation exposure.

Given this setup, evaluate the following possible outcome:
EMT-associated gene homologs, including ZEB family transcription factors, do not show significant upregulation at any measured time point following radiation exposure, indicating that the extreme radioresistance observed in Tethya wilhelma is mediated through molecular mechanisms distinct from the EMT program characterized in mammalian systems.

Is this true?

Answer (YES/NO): NO